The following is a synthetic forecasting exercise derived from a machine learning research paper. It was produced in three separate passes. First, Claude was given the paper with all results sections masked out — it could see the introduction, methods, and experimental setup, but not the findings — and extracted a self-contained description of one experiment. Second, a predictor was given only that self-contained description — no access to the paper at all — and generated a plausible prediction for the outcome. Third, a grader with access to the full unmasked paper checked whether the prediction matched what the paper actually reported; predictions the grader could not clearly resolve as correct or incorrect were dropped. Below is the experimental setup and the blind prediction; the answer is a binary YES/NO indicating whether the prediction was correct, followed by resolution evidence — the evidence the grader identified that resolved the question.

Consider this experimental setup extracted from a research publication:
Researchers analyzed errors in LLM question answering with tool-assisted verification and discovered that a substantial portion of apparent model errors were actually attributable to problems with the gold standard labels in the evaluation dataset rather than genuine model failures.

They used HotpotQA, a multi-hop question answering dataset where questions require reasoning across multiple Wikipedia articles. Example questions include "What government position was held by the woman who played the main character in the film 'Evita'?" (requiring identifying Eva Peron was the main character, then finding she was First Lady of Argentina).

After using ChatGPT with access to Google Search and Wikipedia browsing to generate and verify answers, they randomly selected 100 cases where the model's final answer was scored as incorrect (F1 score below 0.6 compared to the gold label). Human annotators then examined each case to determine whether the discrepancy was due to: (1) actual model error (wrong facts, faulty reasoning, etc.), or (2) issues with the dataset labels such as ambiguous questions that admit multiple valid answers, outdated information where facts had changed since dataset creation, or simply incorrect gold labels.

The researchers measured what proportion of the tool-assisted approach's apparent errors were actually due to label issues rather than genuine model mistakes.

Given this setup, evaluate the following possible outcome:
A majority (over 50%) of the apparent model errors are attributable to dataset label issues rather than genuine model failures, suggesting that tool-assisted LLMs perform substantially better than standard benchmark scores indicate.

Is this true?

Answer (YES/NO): NO